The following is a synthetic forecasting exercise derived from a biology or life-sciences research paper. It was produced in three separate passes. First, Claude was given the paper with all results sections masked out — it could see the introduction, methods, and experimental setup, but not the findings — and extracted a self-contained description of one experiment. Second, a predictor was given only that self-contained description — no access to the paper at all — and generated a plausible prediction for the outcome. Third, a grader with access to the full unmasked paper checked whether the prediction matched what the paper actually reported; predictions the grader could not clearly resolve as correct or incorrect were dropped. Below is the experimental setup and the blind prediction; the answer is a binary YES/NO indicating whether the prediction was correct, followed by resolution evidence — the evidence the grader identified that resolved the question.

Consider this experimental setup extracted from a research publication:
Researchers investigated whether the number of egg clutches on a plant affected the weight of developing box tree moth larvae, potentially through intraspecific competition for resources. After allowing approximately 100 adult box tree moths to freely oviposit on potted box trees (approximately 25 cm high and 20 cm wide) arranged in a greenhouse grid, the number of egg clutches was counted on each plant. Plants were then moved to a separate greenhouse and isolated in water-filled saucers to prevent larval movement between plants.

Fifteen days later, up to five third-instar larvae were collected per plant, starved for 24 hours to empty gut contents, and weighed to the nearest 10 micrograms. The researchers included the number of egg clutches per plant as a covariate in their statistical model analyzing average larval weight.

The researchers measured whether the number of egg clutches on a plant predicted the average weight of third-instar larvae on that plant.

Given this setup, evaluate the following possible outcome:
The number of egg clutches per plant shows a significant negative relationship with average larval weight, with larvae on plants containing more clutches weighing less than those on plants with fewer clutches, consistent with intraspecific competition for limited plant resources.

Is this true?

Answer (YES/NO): YES